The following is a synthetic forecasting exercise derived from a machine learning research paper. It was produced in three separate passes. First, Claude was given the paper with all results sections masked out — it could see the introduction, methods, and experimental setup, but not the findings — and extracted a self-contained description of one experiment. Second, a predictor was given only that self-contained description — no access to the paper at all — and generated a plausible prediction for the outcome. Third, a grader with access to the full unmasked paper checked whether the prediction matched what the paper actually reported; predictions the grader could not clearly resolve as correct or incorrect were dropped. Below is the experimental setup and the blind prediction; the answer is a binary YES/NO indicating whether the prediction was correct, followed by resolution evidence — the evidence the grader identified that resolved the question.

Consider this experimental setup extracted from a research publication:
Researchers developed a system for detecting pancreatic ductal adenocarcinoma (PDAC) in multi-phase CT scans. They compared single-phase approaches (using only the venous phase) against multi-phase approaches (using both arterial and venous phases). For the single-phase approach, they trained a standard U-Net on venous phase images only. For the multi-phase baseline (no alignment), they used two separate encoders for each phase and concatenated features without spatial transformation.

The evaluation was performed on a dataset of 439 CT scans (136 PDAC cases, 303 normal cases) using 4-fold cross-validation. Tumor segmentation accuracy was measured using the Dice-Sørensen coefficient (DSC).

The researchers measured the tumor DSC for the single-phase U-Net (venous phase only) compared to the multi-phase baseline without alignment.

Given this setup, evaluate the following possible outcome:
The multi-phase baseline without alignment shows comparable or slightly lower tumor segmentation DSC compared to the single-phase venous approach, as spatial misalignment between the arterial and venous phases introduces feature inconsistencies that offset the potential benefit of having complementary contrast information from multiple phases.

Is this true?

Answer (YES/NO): NO